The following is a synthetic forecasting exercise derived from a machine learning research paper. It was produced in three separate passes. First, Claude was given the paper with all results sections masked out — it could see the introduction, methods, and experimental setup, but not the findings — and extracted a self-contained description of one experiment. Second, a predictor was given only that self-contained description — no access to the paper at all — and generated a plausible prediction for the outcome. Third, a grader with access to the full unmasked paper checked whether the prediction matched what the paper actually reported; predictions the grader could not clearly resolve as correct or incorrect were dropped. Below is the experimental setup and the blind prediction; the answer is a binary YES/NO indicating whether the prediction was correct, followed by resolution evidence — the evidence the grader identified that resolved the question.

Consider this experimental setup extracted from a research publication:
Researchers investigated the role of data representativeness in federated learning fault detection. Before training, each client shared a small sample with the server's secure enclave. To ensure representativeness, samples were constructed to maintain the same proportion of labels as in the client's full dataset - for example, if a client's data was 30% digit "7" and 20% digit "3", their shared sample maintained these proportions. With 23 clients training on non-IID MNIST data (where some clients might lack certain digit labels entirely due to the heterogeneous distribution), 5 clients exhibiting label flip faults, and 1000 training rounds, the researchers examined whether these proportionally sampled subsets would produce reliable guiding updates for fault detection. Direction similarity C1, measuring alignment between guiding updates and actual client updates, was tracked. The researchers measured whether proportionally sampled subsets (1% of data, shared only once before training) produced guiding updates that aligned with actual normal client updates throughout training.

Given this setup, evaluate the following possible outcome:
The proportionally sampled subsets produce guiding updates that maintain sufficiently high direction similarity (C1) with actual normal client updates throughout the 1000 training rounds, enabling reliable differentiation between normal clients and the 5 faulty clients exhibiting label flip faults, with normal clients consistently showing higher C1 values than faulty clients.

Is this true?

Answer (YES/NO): YES